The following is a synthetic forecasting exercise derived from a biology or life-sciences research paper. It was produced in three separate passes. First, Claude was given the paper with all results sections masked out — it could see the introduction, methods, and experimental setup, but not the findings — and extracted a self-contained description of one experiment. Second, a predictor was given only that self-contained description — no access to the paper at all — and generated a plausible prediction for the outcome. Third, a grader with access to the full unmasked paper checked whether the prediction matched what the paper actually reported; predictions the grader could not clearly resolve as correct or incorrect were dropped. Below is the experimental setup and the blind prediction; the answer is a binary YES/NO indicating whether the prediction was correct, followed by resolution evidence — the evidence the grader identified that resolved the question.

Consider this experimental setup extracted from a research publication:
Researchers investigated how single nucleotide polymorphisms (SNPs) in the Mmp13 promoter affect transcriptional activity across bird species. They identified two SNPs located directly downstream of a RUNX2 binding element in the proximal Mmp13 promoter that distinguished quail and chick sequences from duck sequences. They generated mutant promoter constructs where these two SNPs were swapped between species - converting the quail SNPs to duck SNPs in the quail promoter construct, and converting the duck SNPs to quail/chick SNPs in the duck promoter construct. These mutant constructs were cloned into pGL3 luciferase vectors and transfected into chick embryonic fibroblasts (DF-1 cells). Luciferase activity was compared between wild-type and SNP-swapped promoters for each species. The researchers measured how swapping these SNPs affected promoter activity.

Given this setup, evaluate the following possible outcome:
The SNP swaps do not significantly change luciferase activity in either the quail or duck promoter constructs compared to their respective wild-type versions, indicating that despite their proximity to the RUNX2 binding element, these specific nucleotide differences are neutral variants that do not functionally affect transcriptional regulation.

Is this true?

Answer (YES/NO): NO